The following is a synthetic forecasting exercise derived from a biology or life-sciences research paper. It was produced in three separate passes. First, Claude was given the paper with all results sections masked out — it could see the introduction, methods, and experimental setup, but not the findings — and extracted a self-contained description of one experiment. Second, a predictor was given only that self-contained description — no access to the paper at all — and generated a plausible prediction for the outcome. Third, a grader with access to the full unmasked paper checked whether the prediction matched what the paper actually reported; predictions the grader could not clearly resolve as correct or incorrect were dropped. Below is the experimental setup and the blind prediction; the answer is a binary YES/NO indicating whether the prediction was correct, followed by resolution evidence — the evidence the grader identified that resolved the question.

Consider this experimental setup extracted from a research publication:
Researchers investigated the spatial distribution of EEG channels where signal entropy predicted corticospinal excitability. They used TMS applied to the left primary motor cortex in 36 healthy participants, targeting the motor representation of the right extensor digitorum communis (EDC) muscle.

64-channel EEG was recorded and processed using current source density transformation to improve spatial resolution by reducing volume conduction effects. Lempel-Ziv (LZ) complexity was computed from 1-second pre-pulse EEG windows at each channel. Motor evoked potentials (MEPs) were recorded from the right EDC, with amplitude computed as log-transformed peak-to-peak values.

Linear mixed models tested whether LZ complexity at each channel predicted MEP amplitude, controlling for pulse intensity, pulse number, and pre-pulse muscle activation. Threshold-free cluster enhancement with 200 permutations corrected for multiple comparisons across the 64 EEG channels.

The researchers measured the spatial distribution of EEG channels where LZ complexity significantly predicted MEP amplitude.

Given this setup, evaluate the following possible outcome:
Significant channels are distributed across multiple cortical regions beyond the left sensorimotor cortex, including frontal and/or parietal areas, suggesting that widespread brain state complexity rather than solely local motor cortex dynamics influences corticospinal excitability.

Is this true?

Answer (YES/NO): YES